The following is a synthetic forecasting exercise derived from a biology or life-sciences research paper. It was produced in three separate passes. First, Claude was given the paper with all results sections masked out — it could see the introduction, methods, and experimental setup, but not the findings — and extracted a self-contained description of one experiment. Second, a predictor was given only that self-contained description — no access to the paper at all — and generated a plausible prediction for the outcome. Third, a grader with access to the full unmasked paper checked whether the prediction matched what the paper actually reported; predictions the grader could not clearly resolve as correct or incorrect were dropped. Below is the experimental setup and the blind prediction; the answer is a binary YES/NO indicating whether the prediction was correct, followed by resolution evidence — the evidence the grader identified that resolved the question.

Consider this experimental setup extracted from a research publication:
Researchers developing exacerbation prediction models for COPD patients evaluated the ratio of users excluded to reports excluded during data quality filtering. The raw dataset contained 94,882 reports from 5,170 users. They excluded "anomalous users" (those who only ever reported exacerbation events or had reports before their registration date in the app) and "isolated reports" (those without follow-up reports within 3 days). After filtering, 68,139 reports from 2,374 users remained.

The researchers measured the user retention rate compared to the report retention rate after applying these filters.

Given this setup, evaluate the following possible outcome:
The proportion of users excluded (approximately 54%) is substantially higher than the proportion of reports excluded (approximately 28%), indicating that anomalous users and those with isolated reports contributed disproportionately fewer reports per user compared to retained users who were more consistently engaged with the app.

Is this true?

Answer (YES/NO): YES